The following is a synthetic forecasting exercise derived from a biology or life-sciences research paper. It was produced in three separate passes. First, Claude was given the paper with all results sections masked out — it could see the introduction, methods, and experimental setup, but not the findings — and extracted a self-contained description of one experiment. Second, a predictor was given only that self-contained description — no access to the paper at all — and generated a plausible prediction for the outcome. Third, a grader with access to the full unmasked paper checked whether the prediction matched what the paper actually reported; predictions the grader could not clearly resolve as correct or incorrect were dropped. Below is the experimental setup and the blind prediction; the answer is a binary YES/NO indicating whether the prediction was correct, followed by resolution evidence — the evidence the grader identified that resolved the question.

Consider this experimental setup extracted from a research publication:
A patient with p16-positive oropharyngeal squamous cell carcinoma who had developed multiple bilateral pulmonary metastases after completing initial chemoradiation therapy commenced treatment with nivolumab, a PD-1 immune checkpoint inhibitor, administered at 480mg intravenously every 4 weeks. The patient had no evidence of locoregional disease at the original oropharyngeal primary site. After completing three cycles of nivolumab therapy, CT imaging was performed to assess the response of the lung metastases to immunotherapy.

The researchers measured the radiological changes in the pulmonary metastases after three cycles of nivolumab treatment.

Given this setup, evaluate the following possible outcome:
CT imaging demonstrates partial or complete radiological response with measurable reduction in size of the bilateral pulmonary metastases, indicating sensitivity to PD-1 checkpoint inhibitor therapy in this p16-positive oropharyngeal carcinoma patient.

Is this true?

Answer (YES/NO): NO